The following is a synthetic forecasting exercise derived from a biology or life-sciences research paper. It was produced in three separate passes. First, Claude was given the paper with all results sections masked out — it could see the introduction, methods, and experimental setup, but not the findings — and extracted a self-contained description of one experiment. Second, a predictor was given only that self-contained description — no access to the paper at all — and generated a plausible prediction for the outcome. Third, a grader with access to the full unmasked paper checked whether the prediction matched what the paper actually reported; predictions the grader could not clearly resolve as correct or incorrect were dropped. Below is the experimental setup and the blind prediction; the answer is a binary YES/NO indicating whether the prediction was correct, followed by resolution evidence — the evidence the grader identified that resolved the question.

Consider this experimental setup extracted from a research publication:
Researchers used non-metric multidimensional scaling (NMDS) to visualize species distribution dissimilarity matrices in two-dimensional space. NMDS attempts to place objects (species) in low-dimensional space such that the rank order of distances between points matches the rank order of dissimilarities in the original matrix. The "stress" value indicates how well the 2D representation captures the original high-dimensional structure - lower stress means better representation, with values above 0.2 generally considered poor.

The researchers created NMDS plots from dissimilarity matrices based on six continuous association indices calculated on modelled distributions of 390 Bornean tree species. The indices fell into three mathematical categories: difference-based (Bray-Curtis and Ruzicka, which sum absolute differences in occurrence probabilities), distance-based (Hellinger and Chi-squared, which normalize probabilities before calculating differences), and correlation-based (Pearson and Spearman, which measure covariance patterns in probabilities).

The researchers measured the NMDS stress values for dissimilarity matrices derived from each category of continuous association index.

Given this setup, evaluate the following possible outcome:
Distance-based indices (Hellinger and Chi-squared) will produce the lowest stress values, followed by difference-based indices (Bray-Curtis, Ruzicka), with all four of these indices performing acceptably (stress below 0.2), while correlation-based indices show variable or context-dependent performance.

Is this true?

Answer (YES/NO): NO